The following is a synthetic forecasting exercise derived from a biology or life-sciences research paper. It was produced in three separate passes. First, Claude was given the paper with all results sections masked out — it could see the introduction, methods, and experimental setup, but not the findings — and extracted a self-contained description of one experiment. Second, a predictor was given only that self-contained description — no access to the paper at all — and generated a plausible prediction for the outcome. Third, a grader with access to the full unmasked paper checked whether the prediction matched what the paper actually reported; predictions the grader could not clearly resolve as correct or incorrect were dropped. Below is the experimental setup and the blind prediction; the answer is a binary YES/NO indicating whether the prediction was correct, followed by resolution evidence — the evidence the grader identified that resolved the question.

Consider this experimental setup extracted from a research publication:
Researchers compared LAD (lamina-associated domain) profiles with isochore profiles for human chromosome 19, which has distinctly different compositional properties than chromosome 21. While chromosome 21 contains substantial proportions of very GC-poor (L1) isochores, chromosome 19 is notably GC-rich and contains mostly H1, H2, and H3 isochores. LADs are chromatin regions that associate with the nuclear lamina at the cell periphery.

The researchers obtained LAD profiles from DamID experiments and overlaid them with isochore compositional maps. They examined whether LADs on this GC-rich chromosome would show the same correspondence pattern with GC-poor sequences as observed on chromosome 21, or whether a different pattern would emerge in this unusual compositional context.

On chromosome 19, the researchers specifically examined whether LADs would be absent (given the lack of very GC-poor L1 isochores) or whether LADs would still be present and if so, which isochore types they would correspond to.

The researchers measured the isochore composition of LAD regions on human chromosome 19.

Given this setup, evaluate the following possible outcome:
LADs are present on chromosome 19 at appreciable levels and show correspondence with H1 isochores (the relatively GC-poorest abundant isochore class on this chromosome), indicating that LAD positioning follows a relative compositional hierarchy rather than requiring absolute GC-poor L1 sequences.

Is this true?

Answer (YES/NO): YES